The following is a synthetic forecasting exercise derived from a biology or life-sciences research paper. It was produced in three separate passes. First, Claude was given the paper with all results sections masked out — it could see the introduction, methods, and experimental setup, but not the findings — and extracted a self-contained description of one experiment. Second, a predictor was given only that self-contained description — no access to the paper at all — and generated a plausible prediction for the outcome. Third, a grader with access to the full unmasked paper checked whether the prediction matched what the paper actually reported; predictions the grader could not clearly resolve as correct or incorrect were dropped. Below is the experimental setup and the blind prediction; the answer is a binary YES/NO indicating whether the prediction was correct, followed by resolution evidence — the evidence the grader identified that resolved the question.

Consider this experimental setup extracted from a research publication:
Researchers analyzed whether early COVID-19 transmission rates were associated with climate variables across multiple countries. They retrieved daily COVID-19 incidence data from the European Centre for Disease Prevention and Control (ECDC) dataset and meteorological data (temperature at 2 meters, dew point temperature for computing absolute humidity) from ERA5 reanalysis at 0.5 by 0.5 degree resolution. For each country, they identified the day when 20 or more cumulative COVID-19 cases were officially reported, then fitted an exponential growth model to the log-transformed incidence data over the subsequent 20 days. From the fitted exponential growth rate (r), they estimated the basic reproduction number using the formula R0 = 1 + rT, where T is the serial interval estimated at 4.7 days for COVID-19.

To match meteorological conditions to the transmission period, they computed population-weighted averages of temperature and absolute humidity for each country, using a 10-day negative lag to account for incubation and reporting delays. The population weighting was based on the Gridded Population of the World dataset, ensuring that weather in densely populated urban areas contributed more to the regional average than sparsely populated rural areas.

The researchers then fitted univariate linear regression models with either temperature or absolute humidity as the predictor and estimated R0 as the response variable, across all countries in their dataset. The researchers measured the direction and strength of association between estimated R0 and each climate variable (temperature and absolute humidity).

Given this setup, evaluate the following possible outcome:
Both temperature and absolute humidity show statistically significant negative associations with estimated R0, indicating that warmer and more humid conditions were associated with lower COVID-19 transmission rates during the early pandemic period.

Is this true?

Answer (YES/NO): YES